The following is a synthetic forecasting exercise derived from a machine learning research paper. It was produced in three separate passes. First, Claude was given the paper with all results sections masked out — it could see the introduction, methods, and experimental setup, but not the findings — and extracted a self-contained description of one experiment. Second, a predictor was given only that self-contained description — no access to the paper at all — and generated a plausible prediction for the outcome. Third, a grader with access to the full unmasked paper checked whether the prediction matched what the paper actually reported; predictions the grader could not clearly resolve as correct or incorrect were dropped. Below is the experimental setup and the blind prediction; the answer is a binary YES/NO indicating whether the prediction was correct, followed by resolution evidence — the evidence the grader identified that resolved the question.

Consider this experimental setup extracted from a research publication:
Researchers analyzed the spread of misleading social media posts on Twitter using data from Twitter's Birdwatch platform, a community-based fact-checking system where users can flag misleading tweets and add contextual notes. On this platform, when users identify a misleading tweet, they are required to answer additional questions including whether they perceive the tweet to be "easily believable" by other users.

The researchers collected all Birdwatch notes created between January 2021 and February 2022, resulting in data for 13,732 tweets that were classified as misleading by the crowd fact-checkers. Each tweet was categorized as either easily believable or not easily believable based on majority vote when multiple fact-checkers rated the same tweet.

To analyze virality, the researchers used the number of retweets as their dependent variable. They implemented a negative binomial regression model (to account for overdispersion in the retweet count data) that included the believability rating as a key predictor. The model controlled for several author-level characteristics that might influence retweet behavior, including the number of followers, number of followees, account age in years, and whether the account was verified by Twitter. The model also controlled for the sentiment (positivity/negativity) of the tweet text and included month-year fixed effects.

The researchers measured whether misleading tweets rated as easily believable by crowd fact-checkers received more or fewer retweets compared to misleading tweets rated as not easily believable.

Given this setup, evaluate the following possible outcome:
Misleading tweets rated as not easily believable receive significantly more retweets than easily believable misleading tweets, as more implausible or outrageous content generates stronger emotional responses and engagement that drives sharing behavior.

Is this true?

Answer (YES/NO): NO